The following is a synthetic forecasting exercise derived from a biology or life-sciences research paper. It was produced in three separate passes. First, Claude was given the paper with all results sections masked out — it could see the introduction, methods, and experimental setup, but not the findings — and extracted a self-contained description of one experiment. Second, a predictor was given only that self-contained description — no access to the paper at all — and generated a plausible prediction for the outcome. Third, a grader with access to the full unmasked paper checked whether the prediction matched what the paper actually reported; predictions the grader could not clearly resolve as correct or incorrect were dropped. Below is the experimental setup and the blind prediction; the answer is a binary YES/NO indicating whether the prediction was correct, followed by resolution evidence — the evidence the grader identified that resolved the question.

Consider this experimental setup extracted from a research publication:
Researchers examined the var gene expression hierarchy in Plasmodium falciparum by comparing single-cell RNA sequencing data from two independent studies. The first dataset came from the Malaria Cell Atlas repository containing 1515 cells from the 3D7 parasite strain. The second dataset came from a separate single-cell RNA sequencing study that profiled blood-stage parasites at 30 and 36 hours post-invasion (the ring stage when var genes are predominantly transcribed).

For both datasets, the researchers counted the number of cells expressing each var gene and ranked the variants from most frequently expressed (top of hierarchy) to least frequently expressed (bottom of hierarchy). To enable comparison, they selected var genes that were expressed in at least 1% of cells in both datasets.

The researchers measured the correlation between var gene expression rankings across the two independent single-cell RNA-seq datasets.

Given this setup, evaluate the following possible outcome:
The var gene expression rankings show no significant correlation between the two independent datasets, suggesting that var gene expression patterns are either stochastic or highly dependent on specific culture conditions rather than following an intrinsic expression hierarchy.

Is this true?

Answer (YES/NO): NO